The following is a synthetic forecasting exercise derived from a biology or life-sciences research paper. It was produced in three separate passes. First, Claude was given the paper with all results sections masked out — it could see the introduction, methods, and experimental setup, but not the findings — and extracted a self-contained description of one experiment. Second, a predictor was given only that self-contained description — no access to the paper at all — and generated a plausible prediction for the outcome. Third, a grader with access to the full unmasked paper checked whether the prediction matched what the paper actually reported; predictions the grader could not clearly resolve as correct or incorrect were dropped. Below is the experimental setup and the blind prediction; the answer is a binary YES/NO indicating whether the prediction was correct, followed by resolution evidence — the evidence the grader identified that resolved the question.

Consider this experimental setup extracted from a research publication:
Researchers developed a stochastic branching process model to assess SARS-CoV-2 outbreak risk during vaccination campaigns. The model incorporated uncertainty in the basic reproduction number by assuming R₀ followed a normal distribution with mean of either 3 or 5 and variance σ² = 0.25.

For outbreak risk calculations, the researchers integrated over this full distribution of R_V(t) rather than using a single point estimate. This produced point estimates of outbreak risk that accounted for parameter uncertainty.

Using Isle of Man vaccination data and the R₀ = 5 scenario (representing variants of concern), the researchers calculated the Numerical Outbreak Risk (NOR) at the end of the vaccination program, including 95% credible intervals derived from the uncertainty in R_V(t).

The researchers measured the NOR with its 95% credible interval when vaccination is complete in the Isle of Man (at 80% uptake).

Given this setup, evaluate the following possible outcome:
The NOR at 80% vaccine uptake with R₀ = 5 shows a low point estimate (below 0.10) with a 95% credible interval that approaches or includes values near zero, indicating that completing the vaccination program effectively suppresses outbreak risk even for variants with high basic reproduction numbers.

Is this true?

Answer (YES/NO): NO